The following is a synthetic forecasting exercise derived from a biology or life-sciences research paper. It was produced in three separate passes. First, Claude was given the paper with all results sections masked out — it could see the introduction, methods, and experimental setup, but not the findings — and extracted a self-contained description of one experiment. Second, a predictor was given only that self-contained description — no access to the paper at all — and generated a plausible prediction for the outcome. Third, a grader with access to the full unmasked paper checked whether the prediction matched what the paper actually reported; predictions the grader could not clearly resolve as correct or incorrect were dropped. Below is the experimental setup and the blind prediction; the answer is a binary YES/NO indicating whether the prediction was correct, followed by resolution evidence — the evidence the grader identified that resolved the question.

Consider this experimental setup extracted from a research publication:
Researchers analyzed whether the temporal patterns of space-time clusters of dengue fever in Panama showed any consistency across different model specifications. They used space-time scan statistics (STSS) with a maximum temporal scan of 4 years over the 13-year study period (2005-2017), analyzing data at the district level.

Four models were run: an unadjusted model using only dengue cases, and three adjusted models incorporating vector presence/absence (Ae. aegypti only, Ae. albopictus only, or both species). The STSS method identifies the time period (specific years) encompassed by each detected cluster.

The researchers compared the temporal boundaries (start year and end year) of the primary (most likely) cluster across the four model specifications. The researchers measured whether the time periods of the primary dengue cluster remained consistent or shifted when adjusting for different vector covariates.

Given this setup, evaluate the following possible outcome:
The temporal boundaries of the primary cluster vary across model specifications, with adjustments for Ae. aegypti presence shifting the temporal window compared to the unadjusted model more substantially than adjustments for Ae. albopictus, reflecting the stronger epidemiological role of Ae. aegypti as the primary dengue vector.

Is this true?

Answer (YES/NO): NO